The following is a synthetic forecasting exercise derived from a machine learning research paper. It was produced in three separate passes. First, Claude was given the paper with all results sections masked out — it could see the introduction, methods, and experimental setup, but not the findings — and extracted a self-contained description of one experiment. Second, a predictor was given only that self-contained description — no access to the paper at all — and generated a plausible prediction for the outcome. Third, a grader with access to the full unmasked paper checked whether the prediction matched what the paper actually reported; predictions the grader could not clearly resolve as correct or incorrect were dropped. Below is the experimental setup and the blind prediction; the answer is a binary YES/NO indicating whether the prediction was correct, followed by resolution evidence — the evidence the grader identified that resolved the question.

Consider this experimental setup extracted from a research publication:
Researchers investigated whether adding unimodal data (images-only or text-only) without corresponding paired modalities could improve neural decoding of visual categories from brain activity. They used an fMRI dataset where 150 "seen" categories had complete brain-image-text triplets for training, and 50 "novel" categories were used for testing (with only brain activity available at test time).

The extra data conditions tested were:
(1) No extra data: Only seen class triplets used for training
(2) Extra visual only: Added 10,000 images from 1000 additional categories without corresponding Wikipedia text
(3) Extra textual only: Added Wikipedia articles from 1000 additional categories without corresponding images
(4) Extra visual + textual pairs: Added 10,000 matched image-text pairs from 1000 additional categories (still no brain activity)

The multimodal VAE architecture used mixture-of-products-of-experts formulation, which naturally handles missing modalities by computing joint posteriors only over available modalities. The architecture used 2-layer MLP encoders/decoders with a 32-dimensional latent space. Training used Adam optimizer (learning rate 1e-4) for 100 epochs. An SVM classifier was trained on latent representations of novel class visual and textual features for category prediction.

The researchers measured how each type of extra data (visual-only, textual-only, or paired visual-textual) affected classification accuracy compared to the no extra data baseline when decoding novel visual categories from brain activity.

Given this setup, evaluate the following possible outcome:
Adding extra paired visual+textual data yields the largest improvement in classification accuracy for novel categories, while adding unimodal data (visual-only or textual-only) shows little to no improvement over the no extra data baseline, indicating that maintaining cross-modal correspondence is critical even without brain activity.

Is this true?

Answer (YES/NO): NO